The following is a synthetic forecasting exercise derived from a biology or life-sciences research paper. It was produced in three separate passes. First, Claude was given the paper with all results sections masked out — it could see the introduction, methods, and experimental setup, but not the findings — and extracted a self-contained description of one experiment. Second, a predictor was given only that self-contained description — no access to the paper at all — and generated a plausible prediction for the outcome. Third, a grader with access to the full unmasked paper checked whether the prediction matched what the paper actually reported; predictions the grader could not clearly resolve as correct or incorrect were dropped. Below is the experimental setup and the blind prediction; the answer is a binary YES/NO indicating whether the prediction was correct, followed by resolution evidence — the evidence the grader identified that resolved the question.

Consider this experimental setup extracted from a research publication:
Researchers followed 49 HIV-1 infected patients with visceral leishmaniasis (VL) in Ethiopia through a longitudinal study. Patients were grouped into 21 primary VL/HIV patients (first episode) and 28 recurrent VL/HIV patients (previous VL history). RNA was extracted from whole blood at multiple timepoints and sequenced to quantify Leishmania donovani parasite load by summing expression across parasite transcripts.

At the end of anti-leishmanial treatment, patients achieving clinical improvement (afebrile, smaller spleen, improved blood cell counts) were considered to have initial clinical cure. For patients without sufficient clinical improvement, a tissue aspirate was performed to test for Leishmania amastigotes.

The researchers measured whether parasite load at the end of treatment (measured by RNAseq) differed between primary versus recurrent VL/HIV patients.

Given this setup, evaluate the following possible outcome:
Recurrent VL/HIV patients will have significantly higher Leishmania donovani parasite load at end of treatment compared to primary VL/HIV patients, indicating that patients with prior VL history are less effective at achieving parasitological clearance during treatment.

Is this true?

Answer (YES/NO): YES